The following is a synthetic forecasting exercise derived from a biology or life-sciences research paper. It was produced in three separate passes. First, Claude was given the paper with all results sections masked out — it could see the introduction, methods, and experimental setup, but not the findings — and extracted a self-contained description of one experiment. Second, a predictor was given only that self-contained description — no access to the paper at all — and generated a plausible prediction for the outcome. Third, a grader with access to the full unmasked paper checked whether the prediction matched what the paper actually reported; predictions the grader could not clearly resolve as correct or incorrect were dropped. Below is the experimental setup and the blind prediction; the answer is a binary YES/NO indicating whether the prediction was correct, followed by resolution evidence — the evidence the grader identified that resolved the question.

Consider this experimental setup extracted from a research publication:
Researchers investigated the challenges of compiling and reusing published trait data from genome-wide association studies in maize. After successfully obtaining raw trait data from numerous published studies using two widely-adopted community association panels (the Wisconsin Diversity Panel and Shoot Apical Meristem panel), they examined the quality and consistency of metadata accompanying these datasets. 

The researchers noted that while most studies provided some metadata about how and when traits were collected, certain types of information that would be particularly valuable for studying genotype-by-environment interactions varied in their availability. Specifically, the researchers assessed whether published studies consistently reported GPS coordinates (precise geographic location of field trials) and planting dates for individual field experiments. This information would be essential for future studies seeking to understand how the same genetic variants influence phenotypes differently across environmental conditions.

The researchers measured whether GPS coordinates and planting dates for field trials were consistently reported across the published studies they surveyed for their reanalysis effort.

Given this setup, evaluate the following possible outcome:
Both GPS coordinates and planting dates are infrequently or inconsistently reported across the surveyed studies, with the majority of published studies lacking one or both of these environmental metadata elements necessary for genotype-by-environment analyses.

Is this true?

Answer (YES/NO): NO